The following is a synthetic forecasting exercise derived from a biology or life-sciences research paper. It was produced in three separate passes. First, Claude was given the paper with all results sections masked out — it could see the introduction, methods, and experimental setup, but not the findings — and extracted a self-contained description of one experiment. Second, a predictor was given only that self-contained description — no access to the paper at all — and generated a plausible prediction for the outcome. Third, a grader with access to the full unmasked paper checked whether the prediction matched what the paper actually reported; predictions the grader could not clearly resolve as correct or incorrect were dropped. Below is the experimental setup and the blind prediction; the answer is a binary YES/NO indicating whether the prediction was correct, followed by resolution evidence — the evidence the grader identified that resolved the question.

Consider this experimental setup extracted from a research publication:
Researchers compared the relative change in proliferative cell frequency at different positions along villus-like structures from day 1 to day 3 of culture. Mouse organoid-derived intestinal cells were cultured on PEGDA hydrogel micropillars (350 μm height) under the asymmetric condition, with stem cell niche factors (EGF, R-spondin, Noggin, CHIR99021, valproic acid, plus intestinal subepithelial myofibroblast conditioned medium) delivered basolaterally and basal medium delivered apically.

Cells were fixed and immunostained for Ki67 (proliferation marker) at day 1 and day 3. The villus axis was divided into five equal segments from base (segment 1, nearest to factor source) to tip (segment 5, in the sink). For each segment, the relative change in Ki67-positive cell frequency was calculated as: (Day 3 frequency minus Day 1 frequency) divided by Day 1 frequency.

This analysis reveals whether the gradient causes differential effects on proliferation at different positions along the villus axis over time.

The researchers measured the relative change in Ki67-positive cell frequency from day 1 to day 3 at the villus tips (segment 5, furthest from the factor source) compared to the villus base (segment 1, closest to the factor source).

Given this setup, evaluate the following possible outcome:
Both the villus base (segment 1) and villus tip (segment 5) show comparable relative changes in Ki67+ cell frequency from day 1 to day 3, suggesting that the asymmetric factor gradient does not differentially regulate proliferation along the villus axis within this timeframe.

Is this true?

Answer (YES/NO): NO